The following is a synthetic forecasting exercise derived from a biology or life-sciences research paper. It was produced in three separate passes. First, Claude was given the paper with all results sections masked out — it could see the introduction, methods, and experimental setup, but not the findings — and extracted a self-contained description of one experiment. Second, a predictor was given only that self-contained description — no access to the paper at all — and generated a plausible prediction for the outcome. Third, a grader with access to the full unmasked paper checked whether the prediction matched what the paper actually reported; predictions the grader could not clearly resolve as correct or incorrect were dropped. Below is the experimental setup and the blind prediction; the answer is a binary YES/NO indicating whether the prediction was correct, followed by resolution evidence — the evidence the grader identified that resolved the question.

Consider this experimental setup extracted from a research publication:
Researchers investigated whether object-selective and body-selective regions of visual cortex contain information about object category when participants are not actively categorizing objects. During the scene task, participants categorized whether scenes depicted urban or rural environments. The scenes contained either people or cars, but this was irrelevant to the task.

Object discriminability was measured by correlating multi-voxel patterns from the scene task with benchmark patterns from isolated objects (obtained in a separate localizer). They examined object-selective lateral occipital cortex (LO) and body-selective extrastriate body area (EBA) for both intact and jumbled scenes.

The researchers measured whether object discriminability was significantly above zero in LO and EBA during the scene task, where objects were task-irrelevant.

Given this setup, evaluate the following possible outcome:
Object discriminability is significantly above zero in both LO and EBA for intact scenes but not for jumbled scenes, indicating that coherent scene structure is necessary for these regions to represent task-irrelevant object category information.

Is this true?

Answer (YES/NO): NO